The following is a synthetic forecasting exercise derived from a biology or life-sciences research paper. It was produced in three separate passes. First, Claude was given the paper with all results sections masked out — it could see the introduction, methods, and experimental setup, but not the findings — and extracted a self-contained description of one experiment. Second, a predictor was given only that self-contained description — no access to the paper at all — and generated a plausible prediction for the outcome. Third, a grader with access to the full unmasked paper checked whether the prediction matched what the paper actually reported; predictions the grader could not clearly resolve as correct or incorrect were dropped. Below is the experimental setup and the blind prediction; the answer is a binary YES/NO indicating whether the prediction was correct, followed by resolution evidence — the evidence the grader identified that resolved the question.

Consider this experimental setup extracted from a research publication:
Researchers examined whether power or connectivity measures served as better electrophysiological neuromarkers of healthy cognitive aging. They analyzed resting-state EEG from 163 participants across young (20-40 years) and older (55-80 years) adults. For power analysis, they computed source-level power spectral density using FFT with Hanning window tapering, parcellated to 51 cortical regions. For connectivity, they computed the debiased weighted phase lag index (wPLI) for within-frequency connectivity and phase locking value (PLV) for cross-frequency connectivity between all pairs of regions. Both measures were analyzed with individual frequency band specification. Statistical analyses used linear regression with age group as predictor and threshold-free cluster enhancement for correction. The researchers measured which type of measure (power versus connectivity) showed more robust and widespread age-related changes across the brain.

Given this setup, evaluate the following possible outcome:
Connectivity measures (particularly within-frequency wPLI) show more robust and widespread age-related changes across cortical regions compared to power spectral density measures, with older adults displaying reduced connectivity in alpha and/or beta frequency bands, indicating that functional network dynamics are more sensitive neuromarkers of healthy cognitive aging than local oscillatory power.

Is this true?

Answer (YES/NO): NO